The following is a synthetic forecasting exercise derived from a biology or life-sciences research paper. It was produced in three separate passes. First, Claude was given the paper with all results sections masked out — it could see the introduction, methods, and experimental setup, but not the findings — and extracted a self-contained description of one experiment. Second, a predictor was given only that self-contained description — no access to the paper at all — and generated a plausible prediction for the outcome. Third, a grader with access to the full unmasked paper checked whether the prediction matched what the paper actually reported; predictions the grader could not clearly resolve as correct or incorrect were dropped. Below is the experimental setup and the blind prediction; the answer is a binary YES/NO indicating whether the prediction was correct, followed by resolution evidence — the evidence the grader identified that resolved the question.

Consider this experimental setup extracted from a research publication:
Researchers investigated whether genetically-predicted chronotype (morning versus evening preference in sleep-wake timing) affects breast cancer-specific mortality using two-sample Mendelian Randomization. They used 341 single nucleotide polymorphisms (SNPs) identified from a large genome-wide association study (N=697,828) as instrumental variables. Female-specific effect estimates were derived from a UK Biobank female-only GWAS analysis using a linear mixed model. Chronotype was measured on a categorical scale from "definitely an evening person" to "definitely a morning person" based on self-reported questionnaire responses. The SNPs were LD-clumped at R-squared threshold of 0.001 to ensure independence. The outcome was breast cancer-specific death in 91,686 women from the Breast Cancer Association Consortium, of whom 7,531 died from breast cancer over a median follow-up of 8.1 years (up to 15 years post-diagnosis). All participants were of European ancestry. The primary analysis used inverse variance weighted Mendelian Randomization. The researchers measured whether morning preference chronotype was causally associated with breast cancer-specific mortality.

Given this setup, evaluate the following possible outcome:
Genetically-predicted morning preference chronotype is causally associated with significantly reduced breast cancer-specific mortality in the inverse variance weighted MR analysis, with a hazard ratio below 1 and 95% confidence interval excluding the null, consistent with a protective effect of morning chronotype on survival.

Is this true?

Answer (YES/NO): NO